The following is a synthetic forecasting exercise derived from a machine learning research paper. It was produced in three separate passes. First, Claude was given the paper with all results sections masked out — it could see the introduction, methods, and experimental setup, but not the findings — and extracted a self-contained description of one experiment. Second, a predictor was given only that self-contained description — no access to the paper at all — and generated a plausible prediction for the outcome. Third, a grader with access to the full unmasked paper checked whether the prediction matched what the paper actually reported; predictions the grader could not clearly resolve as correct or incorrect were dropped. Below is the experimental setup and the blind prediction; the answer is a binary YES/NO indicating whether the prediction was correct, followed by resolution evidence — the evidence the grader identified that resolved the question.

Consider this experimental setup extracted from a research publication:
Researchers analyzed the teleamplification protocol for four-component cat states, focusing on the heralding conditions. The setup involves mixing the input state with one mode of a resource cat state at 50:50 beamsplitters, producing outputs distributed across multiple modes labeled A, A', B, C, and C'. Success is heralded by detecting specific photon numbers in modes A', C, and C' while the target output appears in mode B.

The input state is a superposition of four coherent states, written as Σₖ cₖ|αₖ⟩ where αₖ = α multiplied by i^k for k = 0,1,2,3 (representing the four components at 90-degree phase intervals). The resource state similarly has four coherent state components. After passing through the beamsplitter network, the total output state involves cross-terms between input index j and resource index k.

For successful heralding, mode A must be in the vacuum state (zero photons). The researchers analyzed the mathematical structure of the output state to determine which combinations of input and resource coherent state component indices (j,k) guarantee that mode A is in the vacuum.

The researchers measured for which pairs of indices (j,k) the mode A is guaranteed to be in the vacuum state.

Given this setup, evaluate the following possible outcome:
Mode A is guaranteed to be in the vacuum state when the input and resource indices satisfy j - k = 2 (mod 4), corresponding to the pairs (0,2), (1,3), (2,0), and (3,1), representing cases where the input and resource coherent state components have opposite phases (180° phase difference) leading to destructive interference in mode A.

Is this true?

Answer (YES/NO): NO